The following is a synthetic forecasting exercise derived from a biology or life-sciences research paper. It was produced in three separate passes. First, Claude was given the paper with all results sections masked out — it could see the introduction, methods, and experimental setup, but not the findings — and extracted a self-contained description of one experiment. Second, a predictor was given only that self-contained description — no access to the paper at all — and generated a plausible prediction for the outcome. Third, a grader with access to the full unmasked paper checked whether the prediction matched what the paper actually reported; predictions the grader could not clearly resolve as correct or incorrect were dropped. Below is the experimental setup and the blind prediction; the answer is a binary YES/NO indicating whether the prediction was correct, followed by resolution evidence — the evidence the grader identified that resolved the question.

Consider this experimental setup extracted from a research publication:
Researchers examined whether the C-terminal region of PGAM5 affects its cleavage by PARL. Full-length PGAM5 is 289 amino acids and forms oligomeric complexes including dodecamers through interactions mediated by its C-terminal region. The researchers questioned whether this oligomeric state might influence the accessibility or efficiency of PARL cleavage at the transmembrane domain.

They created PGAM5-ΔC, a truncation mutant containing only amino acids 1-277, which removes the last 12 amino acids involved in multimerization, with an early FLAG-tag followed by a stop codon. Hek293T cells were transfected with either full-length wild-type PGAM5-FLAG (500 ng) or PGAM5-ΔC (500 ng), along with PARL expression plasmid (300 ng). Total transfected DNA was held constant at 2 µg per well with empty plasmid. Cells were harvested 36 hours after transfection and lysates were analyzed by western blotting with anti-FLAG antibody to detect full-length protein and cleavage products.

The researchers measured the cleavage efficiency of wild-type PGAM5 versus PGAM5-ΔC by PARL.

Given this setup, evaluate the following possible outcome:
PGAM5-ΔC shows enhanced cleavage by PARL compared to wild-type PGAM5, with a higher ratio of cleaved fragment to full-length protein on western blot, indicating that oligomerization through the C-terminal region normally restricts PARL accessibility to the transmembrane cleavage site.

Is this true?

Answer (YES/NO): YES